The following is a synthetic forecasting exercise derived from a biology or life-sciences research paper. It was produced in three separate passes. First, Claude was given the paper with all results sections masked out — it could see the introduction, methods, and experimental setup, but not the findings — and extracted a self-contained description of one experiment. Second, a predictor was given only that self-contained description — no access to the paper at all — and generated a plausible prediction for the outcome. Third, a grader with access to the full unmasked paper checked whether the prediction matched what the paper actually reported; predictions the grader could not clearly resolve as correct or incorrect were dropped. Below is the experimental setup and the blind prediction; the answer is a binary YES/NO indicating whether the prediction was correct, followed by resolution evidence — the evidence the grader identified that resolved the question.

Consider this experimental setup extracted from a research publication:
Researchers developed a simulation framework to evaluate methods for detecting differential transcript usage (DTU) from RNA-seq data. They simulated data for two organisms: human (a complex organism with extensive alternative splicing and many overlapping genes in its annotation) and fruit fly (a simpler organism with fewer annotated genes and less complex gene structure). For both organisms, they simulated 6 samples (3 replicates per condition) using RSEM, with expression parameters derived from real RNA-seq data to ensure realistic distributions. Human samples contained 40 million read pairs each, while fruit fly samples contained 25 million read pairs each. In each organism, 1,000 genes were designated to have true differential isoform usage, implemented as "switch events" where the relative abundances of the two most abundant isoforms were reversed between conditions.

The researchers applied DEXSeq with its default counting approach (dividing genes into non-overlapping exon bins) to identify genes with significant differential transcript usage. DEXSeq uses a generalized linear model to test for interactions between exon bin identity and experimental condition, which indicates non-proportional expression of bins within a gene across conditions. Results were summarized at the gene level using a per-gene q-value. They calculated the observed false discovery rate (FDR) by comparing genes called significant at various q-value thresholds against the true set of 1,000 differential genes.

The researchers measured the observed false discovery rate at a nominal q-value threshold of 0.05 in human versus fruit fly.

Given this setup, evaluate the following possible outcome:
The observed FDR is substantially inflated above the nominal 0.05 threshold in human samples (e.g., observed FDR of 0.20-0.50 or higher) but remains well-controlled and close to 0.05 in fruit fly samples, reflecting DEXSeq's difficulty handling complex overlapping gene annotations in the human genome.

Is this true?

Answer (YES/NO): NO